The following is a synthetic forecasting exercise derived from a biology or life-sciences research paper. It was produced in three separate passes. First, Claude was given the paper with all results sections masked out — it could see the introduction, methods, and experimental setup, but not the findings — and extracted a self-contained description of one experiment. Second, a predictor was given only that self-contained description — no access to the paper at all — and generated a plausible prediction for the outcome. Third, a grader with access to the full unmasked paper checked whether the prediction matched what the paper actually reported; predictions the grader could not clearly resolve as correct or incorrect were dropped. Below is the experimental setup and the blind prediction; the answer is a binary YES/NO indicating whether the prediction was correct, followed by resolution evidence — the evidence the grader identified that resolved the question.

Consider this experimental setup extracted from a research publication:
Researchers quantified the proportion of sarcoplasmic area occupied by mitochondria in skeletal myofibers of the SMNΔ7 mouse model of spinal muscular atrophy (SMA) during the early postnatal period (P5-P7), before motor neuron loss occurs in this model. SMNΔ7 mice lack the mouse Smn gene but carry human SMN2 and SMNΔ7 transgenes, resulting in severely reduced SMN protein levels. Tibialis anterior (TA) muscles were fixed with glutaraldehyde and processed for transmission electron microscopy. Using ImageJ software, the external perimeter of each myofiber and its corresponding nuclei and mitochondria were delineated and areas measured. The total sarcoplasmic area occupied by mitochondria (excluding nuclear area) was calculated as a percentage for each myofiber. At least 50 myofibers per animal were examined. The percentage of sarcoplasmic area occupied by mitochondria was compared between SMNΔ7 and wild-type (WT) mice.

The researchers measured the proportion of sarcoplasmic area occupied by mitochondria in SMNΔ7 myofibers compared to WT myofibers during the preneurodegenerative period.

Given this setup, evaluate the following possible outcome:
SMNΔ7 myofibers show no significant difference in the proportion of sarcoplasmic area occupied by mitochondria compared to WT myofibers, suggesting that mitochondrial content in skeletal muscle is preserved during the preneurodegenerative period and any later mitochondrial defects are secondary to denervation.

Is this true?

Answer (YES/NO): NO